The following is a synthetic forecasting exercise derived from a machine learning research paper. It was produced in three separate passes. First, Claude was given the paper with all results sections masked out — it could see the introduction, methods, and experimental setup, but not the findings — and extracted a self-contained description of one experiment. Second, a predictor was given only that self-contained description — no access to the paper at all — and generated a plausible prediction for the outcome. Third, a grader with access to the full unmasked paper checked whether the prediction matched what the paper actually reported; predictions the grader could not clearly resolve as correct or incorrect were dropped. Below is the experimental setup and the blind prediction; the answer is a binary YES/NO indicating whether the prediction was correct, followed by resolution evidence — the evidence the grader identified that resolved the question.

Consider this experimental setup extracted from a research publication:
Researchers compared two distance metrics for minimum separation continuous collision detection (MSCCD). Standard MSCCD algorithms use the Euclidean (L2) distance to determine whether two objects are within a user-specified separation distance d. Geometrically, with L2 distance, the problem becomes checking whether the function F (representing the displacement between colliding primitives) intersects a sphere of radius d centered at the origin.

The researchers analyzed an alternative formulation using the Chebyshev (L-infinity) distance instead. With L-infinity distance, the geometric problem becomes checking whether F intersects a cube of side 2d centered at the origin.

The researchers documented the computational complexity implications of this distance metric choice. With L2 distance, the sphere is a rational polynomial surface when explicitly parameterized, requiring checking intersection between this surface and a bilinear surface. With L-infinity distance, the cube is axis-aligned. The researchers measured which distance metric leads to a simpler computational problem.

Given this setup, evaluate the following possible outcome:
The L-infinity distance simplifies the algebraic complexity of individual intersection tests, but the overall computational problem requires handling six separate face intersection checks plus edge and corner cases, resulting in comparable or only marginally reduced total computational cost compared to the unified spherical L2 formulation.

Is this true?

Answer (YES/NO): NO